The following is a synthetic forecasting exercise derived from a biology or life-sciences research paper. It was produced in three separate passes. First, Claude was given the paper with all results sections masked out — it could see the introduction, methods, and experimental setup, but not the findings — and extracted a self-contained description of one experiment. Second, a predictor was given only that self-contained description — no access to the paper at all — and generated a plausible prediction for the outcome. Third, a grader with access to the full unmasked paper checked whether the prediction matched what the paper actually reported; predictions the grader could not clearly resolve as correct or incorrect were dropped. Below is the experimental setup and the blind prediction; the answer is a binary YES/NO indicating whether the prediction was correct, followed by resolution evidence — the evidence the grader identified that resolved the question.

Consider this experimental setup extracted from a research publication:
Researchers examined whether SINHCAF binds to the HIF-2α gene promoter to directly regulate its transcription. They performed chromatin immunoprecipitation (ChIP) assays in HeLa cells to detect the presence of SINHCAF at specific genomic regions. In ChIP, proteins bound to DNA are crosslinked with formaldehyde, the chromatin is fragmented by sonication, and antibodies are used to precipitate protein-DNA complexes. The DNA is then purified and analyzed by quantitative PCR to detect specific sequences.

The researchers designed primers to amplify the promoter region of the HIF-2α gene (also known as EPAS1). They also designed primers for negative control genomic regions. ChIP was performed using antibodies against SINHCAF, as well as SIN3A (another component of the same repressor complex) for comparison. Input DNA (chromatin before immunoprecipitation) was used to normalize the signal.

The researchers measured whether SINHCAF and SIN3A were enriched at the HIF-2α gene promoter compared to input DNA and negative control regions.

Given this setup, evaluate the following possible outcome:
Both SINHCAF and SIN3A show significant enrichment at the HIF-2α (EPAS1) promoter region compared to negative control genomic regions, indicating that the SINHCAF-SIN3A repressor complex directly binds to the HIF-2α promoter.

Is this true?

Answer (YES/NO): NO